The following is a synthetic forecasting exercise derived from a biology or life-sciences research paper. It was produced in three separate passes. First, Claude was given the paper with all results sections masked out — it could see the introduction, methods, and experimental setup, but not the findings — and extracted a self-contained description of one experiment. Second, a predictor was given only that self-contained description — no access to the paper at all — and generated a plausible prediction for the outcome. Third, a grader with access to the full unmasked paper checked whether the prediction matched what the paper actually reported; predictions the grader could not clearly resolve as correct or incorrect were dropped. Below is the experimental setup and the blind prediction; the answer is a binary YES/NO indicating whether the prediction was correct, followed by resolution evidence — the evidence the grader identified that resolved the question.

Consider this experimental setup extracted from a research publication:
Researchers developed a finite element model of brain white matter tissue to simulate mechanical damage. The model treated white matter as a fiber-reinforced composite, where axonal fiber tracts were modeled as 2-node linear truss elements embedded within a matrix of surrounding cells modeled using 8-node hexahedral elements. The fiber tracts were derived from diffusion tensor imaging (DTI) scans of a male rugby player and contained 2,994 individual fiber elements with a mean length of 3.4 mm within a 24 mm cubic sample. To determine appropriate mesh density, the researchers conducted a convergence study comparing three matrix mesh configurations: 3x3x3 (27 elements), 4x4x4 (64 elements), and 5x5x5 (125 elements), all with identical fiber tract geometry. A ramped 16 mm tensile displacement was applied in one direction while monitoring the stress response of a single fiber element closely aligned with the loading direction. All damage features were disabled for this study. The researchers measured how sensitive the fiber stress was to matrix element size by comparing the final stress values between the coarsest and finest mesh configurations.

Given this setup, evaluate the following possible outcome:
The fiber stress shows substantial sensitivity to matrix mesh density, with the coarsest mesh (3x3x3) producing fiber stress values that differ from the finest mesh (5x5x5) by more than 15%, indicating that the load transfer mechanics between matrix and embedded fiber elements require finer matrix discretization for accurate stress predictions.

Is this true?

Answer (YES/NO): NO